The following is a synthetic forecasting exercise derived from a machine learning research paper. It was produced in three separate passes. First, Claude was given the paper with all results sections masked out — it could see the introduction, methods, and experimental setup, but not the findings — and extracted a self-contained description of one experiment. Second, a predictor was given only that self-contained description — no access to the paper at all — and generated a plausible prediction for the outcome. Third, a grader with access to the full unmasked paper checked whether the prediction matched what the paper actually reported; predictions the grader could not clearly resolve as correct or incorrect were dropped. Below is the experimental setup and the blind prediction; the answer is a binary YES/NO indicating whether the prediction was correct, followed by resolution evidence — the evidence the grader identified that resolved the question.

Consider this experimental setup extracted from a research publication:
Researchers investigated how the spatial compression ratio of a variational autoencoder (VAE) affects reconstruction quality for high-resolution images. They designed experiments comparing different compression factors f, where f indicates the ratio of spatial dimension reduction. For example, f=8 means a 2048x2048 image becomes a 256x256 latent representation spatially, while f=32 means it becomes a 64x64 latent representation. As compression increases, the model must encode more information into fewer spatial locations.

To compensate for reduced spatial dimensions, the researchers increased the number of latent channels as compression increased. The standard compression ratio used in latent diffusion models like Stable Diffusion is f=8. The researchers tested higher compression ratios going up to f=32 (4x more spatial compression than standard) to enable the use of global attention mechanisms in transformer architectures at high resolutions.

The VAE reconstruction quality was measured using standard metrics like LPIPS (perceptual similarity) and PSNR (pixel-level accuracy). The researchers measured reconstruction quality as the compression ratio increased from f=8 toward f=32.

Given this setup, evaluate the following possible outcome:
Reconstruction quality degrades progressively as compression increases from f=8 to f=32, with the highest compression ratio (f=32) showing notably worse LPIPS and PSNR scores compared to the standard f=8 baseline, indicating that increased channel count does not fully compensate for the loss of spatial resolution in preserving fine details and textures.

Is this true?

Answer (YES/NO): NO